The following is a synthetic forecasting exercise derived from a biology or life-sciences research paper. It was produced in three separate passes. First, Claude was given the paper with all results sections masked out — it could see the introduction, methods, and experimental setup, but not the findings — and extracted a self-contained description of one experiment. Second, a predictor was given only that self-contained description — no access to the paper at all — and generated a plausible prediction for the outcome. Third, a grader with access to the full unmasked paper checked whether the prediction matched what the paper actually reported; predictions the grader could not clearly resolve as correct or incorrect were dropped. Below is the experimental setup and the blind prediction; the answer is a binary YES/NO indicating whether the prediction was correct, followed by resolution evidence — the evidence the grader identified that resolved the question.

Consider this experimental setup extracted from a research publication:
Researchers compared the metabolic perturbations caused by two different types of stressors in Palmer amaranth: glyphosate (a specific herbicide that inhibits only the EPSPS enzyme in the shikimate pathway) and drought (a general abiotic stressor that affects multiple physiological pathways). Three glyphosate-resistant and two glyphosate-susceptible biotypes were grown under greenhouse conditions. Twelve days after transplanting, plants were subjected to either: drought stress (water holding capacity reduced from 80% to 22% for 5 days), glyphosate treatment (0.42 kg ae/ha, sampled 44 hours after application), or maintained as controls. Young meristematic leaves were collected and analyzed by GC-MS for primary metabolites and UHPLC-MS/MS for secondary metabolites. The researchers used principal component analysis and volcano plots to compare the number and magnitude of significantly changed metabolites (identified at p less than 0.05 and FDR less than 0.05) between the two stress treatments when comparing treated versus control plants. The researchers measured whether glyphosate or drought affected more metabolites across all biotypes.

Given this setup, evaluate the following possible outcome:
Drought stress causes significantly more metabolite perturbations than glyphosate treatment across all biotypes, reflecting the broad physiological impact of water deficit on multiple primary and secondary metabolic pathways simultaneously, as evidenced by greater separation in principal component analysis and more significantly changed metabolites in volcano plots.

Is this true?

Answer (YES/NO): NO